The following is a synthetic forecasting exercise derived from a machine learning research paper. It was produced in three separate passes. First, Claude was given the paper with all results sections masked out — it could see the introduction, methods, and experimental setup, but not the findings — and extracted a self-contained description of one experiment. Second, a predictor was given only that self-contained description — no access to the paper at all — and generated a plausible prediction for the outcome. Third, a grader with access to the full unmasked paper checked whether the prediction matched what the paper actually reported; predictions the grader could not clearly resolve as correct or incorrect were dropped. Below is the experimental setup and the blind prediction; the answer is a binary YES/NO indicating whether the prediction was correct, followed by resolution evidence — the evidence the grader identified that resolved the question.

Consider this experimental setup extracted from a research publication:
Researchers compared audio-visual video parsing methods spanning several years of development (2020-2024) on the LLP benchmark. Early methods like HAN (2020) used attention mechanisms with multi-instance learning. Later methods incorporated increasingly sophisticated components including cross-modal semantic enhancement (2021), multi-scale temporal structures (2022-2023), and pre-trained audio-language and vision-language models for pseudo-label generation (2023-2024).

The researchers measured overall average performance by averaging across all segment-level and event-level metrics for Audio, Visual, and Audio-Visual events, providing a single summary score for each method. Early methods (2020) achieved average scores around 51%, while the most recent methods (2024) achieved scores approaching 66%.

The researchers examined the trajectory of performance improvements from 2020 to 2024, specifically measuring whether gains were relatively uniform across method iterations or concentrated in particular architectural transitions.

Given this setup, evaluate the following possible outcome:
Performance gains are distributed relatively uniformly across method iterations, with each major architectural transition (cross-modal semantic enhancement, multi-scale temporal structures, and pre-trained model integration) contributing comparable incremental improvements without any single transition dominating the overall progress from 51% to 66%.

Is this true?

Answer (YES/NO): NO